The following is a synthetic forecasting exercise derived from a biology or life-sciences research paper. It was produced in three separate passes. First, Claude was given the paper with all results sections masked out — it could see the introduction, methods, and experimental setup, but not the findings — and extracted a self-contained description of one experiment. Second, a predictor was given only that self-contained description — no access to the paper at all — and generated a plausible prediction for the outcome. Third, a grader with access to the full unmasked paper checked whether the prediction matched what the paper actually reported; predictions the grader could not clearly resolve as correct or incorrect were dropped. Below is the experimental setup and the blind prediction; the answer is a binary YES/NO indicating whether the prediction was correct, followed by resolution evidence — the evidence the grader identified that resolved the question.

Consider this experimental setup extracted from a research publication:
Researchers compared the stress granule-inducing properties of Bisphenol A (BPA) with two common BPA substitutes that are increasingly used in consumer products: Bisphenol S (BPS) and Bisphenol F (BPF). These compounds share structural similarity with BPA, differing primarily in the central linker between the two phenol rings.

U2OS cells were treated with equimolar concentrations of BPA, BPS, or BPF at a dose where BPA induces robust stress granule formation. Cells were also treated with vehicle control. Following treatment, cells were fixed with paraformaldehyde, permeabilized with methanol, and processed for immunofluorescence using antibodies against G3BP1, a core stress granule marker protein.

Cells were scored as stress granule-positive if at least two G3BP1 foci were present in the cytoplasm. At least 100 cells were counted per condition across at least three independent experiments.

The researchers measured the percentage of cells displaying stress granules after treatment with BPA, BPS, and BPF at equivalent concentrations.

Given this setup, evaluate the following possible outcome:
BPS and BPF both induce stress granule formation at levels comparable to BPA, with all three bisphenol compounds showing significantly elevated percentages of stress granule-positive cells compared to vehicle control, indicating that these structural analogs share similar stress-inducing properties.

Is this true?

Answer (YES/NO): NO